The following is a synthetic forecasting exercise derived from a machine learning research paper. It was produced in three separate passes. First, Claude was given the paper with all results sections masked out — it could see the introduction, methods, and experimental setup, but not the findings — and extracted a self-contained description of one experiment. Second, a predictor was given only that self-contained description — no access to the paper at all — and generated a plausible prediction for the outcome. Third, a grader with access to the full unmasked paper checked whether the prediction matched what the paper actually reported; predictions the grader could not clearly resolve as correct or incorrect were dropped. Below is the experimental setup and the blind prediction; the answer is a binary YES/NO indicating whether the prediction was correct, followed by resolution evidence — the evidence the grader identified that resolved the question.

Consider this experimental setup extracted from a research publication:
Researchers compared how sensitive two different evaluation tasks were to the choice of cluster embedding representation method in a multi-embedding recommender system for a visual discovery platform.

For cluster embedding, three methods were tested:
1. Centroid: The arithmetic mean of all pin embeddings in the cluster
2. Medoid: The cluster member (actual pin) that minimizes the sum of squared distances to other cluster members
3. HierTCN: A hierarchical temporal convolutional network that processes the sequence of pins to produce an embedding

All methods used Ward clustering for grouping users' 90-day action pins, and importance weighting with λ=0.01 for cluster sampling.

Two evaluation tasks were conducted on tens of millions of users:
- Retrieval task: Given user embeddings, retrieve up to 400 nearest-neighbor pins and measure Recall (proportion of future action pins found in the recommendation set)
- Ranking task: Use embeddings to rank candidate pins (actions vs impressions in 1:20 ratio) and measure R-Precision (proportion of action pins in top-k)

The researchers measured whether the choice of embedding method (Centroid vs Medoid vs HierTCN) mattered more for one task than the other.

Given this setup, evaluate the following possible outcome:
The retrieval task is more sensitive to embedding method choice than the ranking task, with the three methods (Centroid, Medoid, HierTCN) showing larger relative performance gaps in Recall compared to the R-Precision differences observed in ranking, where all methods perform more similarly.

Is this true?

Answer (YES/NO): YES